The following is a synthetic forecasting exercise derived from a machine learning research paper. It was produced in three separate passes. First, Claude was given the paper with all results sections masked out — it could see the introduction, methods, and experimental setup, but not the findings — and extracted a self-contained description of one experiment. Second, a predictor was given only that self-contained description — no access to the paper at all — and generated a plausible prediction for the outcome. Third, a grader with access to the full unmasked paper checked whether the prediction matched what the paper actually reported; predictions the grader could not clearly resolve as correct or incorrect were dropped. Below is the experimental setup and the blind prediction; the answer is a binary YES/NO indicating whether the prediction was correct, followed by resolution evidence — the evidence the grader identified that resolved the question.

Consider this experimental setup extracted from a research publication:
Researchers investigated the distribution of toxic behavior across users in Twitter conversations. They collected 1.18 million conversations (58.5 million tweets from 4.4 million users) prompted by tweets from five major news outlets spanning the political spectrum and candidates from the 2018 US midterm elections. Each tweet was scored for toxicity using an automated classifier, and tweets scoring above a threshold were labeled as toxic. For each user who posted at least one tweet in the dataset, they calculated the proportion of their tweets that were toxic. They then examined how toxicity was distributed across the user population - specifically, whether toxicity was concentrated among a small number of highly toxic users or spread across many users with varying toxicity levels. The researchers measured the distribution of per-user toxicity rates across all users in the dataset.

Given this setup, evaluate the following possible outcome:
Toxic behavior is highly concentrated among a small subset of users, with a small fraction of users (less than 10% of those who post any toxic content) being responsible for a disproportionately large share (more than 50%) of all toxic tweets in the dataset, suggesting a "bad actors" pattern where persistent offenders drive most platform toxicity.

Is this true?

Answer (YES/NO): NO